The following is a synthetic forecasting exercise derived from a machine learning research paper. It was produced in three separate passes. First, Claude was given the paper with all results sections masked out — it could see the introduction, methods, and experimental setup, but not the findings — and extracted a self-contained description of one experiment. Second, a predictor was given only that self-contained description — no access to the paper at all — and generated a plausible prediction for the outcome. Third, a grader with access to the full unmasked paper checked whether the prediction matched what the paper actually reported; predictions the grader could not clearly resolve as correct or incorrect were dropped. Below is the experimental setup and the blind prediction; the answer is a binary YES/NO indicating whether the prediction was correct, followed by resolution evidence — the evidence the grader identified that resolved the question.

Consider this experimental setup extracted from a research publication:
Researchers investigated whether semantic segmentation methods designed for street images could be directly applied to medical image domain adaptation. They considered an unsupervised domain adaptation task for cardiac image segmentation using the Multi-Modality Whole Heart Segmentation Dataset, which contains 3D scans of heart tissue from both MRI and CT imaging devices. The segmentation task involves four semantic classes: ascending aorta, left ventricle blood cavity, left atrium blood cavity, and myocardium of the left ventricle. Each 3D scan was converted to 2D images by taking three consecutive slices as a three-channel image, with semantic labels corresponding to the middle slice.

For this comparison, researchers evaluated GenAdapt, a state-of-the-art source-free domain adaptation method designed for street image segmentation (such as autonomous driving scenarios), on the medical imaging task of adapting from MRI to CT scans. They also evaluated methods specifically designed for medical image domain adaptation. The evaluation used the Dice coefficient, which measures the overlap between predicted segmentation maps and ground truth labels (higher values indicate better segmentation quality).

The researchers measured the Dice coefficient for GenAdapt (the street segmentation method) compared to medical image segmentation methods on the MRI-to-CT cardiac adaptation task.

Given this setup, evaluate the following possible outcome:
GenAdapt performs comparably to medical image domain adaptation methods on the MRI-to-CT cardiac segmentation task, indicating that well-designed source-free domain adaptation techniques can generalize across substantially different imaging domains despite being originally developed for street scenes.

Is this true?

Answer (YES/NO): NO